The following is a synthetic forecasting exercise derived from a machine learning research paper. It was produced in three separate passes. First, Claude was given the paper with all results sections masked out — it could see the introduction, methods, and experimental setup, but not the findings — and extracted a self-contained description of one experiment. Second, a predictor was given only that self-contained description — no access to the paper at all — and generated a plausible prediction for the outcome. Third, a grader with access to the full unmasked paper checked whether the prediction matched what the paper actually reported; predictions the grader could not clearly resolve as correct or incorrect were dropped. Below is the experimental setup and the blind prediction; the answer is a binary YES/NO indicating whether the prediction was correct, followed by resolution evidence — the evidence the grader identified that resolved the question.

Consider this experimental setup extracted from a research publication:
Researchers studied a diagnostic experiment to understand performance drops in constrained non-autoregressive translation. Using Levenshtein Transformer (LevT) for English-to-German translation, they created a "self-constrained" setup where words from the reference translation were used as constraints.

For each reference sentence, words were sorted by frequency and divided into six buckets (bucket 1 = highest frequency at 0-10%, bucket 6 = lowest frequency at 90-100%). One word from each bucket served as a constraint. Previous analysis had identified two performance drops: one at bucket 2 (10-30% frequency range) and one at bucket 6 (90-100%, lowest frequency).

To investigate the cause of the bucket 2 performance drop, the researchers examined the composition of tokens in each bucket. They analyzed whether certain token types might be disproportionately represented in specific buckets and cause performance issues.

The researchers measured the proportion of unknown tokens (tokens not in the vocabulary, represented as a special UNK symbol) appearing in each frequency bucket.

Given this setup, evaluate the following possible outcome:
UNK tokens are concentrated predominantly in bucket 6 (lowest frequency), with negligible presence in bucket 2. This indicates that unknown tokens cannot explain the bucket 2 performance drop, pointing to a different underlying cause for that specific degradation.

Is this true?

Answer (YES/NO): NO